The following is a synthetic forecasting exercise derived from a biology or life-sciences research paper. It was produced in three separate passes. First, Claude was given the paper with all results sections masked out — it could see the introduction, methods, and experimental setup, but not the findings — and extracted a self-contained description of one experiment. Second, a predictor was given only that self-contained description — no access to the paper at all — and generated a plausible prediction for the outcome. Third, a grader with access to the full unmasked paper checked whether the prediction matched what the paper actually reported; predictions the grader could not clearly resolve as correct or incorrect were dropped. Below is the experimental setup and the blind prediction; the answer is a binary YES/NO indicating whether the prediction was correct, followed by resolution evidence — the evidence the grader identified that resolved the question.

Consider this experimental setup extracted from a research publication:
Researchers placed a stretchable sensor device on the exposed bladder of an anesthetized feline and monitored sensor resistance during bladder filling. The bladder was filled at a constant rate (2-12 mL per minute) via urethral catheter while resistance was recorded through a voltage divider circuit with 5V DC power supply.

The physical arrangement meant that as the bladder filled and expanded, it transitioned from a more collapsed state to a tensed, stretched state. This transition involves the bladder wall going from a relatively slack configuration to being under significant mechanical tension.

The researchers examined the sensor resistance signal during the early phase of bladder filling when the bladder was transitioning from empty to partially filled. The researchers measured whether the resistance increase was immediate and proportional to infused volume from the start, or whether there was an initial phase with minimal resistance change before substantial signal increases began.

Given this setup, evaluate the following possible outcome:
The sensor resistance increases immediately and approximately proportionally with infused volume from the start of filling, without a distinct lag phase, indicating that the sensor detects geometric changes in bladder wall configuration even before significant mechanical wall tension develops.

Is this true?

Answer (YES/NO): NO